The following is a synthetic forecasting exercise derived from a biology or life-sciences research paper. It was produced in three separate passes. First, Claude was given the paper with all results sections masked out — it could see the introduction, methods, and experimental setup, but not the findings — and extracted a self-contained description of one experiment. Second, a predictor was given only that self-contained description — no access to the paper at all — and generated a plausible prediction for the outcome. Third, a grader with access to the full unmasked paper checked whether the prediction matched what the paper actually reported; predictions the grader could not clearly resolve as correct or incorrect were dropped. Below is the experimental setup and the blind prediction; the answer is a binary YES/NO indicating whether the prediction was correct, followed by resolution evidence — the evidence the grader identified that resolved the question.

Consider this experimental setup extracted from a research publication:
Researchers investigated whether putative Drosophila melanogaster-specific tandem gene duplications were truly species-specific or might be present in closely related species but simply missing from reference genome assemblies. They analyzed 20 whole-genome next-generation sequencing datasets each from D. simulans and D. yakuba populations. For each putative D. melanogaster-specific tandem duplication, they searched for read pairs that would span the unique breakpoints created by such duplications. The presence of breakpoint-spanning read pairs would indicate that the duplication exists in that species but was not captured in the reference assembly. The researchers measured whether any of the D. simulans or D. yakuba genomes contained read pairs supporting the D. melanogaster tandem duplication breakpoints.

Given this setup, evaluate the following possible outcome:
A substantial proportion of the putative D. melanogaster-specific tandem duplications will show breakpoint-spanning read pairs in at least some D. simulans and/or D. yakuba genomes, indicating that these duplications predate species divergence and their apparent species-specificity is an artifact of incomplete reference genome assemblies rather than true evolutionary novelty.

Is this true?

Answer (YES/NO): NO